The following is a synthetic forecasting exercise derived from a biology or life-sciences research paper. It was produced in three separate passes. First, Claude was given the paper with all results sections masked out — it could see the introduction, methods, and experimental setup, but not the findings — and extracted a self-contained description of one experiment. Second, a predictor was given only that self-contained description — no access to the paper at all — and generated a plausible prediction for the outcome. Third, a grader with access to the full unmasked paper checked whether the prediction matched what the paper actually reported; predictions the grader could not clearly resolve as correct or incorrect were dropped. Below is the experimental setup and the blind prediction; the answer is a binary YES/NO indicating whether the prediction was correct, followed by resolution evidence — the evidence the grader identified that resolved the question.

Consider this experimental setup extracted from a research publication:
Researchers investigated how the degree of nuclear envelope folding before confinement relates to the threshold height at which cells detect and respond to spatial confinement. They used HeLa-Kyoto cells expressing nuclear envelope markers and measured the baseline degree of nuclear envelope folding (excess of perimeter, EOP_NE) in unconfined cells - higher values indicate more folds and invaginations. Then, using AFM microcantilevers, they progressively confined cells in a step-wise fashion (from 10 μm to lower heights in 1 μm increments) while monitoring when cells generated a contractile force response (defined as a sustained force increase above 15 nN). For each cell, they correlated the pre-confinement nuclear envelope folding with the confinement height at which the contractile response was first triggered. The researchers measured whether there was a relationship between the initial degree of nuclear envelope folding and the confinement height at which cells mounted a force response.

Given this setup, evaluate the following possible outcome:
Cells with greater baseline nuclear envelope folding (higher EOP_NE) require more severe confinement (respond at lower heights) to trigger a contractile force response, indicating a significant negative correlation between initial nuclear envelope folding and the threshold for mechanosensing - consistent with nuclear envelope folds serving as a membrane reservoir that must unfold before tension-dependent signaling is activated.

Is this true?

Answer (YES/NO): YES